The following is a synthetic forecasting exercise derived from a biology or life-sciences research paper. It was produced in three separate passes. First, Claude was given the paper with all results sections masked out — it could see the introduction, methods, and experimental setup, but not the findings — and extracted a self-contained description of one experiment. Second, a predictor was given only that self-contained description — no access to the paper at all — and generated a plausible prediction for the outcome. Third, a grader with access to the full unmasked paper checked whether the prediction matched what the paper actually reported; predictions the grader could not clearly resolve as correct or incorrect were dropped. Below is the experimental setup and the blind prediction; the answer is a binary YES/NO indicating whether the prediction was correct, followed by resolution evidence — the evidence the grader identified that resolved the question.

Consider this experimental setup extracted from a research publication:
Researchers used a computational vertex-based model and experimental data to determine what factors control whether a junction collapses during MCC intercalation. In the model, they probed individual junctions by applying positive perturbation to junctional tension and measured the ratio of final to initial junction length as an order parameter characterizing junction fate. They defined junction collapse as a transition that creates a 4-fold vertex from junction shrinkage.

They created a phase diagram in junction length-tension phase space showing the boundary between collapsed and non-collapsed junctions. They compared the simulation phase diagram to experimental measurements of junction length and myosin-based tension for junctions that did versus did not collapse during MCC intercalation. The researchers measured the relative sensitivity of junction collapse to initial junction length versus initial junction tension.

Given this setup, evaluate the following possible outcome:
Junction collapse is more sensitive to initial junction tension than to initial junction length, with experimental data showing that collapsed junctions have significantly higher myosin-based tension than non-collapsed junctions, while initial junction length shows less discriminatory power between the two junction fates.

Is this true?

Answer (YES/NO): NO